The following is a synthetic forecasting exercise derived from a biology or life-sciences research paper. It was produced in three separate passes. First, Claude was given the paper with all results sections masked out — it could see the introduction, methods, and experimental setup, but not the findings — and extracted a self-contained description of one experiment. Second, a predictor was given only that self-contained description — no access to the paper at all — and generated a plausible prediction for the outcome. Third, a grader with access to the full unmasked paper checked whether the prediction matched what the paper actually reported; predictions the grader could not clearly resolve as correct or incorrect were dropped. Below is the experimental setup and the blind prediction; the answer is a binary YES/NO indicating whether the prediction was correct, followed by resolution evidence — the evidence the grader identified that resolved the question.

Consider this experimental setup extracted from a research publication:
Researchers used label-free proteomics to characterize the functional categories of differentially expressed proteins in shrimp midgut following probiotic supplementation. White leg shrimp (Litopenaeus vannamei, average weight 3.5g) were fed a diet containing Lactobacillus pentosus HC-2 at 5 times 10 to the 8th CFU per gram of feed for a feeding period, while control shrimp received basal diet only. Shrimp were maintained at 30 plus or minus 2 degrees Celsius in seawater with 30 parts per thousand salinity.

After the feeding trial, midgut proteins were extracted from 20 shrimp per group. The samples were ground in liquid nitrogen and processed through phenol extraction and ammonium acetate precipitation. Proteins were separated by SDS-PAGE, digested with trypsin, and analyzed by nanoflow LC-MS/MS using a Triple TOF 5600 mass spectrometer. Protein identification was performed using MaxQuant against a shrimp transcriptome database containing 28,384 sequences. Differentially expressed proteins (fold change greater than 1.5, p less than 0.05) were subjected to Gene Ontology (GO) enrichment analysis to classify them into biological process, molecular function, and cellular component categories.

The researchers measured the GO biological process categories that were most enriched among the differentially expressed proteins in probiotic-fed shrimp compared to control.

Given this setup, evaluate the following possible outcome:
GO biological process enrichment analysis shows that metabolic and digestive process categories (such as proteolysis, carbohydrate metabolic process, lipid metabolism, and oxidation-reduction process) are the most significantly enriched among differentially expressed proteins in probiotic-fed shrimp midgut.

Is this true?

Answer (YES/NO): NO